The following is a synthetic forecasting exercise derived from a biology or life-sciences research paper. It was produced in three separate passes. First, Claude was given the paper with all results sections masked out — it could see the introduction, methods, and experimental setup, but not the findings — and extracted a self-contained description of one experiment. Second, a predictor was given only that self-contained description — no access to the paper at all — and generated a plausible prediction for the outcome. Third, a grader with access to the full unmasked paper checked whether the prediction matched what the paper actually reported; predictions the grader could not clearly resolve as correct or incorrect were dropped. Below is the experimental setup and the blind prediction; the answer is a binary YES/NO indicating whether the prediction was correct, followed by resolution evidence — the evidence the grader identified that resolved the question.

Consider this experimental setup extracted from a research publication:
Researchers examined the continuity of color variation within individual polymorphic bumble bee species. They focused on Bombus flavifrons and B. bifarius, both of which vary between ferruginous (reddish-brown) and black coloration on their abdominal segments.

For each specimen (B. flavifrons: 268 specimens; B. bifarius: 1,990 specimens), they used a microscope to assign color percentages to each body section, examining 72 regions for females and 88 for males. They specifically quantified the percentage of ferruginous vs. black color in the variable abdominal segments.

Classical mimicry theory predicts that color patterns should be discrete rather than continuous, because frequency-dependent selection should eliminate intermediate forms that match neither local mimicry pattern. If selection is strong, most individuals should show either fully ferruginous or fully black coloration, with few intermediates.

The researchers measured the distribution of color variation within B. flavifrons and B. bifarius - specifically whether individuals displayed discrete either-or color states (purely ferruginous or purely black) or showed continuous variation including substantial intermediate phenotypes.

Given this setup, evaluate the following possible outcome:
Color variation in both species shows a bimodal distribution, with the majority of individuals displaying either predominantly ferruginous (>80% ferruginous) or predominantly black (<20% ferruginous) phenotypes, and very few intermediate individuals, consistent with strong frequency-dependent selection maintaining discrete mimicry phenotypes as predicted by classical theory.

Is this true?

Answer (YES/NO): NO